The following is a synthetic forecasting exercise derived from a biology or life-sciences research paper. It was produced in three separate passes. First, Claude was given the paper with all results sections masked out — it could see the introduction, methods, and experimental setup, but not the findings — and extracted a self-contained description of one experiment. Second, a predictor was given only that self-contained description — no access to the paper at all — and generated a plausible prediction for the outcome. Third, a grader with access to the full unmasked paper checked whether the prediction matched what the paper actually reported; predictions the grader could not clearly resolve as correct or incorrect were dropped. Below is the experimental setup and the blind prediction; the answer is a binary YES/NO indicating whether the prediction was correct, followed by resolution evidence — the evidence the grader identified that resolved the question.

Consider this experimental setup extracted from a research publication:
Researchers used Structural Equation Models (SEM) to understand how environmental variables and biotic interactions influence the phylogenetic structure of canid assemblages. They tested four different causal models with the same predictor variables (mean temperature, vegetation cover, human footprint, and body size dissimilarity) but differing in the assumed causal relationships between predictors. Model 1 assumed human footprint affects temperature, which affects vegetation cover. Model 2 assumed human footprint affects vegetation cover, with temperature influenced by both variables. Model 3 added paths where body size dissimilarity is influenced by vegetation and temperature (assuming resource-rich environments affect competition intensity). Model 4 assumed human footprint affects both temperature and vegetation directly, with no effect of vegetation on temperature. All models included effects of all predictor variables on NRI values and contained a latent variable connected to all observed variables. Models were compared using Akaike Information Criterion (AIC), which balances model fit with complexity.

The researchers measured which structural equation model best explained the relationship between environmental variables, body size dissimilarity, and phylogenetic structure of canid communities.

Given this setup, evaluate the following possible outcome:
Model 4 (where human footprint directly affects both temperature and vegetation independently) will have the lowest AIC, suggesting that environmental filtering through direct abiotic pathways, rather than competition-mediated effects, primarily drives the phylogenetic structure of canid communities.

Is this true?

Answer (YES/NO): YES